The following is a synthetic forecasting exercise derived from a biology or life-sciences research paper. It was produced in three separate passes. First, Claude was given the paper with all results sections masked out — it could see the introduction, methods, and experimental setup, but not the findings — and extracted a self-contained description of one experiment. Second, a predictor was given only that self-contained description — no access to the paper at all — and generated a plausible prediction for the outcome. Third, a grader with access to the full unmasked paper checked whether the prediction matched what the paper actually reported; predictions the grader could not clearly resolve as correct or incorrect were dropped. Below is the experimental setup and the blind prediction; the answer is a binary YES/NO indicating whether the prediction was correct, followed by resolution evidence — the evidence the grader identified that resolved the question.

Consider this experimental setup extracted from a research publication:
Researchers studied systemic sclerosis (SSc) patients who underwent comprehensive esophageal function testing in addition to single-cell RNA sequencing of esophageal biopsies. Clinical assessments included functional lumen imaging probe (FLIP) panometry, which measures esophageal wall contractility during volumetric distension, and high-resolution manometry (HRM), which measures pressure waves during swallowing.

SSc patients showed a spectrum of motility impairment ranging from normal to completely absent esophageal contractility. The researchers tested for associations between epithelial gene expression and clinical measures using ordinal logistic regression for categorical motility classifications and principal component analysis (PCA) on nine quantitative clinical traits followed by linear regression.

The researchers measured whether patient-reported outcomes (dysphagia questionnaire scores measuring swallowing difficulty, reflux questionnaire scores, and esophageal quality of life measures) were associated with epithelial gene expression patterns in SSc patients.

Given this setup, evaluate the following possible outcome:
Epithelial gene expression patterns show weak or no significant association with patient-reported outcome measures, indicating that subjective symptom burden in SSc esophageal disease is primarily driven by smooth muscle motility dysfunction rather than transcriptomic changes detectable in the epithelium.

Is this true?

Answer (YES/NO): NO